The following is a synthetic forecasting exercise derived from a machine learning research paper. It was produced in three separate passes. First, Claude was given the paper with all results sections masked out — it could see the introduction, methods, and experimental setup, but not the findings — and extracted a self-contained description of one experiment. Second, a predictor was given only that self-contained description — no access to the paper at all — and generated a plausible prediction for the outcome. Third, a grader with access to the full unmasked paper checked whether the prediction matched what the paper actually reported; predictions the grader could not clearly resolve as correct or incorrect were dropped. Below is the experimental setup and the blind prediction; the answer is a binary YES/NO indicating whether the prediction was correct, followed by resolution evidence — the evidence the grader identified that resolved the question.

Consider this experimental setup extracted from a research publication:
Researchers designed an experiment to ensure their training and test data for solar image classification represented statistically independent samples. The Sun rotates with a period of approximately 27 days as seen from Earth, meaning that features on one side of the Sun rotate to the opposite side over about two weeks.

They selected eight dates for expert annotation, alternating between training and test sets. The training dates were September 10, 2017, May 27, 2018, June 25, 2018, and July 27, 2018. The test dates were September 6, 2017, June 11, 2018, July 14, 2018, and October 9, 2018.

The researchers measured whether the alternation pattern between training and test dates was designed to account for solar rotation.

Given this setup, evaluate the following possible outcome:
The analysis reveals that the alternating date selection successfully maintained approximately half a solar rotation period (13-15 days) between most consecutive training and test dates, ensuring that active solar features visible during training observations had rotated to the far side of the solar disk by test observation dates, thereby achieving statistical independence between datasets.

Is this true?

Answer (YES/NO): NO